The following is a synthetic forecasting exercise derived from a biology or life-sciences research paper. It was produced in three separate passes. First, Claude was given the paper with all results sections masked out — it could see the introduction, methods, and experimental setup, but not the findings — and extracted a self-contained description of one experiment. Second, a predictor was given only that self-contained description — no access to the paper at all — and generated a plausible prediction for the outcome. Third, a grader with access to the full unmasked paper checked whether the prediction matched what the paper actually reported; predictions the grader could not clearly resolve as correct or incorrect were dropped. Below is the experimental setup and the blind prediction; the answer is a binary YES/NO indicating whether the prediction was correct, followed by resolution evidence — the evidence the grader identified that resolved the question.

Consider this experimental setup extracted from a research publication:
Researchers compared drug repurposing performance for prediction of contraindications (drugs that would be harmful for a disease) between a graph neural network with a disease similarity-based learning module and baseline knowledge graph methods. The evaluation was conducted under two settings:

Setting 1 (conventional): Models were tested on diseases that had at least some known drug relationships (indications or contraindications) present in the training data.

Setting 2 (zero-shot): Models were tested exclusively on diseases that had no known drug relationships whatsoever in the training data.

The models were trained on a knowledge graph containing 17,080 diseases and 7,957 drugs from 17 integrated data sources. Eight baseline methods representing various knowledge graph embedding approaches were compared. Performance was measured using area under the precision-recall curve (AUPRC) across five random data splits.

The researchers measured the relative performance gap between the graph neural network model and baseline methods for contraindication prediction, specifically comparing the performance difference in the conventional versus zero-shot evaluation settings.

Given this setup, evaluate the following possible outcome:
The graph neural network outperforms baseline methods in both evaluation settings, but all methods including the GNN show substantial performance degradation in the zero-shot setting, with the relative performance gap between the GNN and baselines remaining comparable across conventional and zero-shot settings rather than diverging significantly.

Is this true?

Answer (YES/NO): NO